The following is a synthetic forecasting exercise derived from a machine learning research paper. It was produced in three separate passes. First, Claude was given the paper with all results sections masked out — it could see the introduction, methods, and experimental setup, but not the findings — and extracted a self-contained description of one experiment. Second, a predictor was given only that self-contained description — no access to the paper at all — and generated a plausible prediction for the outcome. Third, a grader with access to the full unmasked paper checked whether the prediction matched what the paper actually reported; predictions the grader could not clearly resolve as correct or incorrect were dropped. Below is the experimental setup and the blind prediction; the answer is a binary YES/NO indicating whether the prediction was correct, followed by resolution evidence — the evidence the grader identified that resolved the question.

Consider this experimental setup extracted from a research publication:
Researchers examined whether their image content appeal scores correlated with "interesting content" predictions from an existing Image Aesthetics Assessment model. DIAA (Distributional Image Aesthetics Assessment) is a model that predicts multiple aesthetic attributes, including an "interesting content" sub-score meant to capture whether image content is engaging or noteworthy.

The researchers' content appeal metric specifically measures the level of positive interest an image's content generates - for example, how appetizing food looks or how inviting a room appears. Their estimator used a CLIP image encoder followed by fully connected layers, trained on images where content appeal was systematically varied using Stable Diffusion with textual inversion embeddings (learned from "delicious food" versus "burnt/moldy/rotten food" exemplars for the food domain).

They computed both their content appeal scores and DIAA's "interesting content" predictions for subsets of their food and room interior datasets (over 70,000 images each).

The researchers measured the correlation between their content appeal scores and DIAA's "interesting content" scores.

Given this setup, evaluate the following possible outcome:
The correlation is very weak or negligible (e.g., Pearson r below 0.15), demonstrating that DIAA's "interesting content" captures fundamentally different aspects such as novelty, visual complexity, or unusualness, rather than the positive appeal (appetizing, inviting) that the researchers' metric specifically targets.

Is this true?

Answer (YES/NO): YES